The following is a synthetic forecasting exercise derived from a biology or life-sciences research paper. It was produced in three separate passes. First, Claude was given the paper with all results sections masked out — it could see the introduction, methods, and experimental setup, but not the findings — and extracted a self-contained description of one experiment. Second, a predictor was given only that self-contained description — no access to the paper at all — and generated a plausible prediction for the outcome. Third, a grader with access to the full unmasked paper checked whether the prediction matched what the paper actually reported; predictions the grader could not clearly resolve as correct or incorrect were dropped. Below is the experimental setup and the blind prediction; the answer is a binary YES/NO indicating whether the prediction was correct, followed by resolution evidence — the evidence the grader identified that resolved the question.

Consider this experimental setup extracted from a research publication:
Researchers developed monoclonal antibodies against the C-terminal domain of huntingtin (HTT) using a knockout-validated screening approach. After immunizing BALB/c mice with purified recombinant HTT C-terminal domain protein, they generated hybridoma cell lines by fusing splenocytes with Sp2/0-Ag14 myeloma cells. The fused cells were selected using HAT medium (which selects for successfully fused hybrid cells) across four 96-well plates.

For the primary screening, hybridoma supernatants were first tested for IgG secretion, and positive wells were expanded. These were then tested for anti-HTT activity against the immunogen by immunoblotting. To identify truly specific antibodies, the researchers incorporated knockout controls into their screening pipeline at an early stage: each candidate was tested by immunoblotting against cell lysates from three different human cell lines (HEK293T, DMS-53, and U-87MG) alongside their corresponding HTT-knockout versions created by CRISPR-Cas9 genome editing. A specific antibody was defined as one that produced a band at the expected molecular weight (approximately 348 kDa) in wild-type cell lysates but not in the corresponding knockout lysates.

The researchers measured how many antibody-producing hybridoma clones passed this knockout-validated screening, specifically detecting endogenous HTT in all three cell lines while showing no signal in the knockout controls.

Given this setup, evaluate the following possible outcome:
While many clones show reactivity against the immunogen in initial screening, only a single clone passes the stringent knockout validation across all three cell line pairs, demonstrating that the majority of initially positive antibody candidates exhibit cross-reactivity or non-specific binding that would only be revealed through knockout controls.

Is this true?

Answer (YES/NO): NO